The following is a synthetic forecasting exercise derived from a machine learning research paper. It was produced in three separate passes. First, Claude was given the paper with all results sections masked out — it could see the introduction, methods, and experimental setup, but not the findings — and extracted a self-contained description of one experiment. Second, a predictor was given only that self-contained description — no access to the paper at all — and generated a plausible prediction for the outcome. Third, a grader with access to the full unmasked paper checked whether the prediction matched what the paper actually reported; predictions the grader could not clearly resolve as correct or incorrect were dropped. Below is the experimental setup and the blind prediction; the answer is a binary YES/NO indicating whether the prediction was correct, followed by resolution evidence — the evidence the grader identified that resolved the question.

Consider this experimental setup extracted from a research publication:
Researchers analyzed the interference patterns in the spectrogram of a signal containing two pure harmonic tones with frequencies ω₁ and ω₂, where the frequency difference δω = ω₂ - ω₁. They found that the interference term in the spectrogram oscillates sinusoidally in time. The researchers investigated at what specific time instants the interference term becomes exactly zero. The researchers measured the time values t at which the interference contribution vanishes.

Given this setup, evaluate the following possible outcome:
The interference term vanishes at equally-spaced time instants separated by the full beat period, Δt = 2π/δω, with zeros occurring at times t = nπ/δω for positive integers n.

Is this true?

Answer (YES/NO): NO